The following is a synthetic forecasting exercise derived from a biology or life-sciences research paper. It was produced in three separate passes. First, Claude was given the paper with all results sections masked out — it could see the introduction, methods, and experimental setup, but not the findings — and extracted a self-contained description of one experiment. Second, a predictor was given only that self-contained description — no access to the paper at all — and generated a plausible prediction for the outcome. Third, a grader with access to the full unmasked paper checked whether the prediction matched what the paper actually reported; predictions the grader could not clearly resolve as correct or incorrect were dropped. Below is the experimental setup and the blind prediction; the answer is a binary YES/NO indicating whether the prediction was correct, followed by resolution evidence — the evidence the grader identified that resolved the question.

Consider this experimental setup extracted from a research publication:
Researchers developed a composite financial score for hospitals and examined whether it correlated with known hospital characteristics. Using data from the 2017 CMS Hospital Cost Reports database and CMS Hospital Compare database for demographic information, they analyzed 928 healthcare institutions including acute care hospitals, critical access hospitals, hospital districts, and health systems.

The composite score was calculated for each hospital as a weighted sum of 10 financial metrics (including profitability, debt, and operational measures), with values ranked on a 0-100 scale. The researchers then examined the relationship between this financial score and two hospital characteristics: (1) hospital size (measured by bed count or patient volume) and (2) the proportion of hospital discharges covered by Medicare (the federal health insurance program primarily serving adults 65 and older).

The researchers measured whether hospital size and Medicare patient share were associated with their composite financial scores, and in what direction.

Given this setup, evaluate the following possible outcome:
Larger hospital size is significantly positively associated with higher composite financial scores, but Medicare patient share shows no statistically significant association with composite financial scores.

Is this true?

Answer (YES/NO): NO